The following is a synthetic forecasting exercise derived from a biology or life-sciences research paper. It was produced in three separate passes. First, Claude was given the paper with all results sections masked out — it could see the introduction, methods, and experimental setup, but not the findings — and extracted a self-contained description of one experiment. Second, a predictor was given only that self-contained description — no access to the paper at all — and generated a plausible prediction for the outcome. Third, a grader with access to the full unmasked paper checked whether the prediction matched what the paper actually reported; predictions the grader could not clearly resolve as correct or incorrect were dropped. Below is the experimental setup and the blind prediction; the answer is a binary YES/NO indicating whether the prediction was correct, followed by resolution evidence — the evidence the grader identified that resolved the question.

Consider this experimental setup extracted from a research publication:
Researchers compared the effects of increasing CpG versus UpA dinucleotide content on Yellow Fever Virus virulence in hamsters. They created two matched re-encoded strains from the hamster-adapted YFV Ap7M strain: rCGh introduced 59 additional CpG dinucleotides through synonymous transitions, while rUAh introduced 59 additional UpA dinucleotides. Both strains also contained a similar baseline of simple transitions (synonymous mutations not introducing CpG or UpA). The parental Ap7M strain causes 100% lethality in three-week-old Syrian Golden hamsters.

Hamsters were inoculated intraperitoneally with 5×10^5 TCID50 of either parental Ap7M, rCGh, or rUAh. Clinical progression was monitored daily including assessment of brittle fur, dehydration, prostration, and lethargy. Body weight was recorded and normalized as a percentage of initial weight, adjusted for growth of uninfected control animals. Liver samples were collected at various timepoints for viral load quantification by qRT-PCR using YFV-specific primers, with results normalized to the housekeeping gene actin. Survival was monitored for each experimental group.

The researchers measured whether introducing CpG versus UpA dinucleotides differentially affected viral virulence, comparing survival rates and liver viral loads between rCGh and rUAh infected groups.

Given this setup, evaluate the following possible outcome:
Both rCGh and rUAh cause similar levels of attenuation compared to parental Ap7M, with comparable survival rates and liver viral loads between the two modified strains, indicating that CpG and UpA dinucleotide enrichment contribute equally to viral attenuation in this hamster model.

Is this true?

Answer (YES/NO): NO